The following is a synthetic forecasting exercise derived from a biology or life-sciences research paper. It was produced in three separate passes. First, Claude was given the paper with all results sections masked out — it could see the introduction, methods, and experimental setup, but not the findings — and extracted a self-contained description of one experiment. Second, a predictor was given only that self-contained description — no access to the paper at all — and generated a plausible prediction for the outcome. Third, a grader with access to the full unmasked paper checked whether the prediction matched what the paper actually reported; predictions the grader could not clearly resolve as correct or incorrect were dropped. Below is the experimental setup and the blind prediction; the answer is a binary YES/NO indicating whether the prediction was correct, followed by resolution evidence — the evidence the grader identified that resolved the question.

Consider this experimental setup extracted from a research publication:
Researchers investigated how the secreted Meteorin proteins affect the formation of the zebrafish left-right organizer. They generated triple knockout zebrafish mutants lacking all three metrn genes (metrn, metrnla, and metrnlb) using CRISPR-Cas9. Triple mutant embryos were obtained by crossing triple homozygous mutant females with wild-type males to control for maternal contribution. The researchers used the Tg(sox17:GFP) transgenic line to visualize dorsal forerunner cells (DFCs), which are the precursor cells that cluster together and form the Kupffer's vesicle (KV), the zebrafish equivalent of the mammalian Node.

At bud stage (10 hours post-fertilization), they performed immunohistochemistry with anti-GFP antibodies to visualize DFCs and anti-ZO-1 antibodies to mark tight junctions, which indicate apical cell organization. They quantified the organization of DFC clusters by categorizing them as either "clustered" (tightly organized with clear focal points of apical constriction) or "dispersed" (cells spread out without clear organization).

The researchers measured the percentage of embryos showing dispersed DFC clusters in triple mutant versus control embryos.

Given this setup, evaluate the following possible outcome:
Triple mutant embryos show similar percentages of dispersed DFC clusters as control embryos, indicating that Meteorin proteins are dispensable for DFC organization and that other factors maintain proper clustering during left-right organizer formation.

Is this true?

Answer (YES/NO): NO